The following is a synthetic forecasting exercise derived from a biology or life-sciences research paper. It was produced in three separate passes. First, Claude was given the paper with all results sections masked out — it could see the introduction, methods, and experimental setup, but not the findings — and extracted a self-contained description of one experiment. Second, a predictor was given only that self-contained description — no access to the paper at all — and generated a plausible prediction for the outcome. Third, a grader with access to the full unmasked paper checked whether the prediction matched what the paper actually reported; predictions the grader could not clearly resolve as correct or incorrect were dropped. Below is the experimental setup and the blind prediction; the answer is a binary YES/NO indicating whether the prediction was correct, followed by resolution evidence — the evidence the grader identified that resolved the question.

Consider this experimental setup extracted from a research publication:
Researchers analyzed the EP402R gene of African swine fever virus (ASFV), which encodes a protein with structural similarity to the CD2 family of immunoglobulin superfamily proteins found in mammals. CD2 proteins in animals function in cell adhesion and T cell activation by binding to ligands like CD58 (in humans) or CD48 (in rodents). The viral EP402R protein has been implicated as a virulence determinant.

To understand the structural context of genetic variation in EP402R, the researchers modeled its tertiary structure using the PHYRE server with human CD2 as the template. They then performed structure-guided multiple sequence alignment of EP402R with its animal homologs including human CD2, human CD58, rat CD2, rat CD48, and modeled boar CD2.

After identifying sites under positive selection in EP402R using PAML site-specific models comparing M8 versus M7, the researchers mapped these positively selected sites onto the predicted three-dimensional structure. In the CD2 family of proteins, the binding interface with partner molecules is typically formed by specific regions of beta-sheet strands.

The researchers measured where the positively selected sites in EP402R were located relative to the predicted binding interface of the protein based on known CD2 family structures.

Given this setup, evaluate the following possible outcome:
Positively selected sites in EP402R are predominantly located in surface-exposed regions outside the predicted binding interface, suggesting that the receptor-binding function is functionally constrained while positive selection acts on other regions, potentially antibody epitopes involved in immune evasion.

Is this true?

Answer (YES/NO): YES